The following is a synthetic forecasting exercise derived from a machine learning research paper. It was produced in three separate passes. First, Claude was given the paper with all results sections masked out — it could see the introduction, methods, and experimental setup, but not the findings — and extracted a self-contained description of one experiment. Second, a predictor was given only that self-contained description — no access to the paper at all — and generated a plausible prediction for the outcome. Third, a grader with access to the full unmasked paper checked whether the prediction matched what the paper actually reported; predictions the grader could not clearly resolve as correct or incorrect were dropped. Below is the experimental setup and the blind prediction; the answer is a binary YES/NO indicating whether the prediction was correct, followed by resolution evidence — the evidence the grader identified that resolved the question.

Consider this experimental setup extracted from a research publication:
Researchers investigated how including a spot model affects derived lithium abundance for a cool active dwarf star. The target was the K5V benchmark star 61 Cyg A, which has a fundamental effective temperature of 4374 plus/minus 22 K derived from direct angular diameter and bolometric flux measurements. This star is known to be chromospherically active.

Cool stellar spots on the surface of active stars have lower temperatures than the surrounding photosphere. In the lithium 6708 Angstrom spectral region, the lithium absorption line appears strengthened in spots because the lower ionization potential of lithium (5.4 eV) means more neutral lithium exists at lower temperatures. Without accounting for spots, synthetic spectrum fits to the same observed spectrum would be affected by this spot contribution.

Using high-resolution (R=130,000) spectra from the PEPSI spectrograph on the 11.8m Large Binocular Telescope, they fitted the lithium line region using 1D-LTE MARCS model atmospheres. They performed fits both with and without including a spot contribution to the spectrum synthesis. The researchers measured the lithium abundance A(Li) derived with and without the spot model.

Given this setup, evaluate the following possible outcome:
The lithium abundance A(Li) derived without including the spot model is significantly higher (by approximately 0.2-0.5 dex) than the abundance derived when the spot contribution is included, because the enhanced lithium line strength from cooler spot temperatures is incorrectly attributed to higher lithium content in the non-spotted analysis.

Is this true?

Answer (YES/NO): NO